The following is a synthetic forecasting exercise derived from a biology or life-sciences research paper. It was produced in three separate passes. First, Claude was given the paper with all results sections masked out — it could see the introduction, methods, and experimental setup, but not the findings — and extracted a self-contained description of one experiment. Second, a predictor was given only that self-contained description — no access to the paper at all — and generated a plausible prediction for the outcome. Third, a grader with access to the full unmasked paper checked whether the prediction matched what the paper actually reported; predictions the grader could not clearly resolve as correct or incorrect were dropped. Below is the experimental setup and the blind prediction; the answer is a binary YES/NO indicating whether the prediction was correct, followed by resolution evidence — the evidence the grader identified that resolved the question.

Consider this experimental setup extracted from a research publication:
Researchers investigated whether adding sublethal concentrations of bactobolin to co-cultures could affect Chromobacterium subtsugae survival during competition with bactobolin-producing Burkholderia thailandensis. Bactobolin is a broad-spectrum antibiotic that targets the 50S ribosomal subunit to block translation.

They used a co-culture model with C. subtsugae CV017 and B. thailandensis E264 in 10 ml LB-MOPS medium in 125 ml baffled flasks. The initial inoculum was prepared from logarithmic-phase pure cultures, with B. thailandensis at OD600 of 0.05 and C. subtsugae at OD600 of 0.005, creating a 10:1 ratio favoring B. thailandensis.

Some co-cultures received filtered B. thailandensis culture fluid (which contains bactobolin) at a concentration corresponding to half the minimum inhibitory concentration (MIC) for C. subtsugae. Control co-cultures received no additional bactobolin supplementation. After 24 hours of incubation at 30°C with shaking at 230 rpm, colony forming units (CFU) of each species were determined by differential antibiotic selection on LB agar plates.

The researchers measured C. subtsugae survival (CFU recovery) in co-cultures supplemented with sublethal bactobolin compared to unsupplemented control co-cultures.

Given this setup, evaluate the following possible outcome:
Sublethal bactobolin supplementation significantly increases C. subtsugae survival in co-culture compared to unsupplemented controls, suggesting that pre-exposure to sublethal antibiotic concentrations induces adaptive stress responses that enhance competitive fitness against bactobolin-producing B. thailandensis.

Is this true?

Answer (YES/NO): YES